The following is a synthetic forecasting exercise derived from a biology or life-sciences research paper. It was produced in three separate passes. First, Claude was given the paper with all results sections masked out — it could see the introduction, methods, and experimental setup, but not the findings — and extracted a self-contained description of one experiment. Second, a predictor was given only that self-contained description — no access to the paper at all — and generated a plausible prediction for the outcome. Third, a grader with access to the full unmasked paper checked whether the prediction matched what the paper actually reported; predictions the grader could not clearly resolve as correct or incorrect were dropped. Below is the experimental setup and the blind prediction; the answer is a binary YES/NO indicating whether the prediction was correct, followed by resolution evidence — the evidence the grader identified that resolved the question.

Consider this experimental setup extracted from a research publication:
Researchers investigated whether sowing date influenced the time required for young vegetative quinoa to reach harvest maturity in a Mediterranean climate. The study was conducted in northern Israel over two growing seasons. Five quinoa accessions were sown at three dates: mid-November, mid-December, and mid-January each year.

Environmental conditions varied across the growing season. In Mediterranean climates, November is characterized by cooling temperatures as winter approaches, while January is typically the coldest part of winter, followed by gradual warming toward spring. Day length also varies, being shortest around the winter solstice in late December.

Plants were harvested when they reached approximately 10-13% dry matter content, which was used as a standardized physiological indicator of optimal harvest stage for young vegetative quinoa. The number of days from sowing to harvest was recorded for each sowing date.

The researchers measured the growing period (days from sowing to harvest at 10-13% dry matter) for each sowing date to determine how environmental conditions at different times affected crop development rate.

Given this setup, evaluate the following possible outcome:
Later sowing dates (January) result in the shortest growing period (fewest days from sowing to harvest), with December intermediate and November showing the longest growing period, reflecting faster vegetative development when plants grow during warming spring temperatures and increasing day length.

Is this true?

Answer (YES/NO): NO